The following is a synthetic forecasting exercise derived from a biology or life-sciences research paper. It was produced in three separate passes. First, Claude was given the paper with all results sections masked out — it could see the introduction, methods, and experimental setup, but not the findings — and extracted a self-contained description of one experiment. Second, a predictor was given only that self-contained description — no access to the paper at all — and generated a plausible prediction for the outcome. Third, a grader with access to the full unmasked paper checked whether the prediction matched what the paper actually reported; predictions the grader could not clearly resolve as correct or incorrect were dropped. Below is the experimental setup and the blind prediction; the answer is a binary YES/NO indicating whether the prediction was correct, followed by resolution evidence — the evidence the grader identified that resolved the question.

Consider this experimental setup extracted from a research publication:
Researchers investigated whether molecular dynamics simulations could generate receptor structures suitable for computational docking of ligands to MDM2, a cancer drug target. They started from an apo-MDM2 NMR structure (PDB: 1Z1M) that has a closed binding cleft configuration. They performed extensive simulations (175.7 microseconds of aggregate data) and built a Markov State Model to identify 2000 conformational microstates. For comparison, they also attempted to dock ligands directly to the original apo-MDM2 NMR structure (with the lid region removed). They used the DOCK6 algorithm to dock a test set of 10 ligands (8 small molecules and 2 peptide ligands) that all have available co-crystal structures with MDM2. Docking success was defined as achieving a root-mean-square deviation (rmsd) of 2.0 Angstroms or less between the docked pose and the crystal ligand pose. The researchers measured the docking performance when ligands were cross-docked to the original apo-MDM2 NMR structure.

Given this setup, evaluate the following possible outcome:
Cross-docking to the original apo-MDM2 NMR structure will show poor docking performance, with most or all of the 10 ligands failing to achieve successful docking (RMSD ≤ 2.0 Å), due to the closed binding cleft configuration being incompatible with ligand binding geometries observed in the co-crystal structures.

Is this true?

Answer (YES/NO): YES